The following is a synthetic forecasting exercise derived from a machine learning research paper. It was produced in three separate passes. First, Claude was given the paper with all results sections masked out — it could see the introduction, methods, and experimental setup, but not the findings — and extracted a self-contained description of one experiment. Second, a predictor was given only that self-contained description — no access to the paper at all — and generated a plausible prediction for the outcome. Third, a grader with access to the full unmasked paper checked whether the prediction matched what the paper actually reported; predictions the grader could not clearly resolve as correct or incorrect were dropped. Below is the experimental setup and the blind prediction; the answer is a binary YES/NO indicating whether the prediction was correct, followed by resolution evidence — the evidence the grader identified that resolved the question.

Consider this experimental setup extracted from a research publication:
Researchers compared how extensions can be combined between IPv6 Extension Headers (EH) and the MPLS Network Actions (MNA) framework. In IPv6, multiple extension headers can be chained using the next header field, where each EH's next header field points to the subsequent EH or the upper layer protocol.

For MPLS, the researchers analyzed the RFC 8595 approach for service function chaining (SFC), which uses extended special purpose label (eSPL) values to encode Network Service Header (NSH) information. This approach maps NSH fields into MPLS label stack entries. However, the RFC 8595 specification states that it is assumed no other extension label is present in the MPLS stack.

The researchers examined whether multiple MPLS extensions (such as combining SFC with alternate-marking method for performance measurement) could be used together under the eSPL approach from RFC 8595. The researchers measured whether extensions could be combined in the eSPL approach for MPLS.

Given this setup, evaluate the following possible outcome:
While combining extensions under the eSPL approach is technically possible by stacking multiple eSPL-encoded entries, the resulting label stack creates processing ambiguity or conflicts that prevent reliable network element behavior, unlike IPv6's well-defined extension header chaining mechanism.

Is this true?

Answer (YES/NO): NO